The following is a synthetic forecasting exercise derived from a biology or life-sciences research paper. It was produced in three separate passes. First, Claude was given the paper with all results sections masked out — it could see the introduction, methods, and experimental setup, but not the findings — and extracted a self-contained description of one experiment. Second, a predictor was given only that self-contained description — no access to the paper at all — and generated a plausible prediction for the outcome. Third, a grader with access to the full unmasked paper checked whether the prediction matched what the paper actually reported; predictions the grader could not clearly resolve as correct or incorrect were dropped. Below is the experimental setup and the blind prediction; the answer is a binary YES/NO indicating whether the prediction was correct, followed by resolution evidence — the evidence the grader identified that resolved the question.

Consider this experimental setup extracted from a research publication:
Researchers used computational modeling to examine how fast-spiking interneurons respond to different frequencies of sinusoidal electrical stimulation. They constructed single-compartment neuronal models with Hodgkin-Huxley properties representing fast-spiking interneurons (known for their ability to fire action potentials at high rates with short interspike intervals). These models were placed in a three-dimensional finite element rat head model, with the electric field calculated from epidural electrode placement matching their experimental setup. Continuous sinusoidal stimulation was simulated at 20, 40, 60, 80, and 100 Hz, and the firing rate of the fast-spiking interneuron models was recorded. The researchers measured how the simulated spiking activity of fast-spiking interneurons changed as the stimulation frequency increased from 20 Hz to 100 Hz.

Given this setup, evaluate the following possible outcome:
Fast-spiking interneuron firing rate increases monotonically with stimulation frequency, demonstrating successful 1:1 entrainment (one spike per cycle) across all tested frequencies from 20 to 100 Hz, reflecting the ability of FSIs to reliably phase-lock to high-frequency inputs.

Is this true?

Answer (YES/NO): NO